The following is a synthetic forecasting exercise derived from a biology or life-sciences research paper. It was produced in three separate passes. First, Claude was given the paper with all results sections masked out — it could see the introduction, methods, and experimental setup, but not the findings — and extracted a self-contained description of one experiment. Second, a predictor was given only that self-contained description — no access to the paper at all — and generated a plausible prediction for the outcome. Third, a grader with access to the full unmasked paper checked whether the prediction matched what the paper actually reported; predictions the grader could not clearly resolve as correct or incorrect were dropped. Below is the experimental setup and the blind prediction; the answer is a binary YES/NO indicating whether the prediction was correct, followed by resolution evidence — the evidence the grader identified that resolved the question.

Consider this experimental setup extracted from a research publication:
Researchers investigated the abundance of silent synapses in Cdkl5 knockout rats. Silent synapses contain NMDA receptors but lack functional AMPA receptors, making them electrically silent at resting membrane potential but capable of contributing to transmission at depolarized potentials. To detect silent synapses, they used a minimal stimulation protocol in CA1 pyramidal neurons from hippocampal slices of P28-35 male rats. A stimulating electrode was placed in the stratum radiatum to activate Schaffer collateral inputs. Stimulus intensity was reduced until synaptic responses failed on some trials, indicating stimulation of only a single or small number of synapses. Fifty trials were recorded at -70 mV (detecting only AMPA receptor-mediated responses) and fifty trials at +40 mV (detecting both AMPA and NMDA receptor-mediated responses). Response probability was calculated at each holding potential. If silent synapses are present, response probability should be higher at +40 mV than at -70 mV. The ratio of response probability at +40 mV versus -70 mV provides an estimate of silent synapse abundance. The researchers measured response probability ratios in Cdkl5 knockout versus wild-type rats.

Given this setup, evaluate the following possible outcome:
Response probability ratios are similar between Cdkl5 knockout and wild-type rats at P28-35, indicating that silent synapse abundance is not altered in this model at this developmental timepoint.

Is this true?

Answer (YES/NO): YES